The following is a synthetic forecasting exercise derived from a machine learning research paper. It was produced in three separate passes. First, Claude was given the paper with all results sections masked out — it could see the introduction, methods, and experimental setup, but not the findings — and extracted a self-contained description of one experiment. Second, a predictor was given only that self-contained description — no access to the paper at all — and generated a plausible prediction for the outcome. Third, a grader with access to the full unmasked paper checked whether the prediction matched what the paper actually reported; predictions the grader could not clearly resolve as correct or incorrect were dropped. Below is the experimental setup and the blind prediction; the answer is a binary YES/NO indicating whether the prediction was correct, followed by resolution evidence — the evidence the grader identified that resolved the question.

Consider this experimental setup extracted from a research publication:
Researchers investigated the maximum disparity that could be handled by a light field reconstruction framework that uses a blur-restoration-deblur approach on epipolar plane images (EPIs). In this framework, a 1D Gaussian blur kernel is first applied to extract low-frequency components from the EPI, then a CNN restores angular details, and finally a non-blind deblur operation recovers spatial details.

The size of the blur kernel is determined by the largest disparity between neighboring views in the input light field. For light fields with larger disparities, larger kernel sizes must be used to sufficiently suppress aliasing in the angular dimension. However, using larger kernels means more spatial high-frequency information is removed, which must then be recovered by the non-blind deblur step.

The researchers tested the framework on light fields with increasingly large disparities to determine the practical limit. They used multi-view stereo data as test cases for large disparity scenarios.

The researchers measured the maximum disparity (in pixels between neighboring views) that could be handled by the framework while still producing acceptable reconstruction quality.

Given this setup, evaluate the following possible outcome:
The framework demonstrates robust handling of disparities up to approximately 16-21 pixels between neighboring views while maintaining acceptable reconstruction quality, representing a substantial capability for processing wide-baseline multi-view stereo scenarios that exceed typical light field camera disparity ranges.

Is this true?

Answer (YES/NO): NO